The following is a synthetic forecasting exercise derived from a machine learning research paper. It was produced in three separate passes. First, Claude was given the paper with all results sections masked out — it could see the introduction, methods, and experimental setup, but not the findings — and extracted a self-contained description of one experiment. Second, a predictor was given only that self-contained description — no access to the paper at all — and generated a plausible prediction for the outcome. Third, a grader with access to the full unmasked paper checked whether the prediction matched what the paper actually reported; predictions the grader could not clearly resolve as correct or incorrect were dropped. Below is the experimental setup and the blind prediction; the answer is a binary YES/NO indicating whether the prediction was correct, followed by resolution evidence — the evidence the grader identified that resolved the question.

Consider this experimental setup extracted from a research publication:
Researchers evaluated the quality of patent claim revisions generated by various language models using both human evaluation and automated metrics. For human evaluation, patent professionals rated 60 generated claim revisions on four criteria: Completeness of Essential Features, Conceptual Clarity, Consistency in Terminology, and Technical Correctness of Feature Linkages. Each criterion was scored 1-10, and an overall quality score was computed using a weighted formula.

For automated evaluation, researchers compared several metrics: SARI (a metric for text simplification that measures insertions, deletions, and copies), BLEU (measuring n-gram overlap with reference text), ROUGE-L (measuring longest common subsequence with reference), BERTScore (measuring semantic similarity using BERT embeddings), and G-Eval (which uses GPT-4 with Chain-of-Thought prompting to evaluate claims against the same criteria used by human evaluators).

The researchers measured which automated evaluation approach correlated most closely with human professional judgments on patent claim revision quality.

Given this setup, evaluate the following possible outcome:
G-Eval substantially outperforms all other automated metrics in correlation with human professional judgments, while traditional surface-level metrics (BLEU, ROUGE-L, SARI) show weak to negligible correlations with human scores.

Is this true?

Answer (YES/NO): NO